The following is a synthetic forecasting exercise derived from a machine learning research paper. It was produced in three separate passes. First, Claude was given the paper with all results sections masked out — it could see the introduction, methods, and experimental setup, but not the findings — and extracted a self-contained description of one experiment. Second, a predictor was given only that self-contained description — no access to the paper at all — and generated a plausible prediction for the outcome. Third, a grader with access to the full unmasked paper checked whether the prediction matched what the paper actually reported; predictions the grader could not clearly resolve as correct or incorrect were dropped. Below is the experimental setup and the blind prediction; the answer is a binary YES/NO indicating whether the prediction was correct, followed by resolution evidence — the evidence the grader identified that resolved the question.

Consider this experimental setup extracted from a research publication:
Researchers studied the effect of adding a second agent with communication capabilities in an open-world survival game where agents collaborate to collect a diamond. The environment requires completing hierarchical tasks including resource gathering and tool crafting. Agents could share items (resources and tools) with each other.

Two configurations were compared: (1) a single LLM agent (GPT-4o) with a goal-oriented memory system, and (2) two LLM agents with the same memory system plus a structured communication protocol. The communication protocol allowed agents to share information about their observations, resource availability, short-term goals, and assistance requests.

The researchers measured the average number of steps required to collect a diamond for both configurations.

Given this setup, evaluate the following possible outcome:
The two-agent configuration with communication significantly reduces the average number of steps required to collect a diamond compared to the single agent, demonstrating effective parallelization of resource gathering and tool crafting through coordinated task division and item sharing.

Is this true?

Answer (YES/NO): YES